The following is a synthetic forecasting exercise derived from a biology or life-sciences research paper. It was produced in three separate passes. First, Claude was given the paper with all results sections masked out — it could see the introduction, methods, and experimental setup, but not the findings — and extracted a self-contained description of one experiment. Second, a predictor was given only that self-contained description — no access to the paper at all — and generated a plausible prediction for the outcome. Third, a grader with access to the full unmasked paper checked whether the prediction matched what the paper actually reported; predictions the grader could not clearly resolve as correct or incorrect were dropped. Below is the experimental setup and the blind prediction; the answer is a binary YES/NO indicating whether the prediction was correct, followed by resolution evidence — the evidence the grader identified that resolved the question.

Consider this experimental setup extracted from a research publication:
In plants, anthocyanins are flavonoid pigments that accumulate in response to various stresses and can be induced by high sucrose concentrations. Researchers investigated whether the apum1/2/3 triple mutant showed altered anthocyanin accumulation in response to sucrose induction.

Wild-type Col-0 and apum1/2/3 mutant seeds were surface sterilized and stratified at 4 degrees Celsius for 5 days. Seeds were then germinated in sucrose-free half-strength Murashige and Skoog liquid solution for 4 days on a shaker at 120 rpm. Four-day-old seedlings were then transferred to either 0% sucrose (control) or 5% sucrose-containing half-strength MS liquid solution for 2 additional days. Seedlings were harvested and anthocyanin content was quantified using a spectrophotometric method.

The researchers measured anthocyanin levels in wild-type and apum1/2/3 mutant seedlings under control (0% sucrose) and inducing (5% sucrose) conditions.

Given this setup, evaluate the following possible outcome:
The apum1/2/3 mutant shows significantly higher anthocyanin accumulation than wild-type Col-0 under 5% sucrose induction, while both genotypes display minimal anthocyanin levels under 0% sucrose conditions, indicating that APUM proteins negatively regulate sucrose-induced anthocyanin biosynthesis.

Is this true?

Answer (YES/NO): YES